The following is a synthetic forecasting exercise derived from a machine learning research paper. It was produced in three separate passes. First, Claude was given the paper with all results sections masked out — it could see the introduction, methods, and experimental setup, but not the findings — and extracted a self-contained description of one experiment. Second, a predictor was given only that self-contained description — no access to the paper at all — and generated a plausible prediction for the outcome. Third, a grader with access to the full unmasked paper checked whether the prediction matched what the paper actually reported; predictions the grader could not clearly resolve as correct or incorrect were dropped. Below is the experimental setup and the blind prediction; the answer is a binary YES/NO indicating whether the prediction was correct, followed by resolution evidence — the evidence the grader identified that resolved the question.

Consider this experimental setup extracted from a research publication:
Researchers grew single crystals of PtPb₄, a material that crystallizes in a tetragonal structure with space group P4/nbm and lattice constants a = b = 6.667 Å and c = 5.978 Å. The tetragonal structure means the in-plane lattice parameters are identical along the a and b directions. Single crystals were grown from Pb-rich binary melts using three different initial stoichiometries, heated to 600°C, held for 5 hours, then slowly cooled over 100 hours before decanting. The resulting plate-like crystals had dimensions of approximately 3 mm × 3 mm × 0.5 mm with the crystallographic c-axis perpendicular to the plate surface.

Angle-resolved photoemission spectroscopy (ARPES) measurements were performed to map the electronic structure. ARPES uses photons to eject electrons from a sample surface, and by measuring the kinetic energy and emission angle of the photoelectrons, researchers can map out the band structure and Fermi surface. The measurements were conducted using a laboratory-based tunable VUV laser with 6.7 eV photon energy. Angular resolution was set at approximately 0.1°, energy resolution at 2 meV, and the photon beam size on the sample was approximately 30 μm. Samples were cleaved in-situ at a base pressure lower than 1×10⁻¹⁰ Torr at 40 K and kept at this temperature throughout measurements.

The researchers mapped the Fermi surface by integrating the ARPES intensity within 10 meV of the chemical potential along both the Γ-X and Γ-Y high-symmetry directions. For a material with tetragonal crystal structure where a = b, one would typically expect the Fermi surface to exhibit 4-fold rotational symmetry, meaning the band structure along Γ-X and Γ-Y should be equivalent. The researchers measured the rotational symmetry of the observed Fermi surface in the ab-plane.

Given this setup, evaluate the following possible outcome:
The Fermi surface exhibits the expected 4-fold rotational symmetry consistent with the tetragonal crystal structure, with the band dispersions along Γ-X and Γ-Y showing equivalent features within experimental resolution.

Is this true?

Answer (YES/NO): NO